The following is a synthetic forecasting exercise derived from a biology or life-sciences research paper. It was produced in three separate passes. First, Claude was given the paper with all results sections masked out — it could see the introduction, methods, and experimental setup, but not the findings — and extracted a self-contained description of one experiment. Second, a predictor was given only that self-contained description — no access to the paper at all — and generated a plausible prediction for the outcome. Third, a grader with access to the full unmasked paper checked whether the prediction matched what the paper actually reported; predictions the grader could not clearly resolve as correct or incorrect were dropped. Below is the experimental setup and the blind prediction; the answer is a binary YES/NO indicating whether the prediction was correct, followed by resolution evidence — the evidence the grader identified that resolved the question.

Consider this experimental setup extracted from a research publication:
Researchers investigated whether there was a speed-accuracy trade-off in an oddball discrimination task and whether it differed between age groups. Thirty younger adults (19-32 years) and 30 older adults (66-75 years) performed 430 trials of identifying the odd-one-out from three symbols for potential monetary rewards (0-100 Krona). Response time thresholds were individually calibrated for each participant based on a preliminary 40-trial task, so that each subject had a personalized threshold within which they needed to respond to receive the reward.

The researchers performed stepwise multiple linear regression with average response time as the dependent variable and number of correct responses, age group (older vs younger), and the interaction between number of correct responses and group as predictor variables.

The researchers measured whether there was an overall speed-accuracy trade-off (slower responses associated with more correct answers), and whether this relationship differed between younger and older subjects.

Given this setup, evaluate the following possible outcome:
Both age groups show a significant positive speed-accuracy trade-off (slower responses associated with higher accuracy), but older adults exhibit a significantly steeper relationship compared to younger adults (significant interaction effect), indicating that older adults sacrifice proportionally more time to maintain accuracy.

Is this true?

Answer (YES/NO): NO